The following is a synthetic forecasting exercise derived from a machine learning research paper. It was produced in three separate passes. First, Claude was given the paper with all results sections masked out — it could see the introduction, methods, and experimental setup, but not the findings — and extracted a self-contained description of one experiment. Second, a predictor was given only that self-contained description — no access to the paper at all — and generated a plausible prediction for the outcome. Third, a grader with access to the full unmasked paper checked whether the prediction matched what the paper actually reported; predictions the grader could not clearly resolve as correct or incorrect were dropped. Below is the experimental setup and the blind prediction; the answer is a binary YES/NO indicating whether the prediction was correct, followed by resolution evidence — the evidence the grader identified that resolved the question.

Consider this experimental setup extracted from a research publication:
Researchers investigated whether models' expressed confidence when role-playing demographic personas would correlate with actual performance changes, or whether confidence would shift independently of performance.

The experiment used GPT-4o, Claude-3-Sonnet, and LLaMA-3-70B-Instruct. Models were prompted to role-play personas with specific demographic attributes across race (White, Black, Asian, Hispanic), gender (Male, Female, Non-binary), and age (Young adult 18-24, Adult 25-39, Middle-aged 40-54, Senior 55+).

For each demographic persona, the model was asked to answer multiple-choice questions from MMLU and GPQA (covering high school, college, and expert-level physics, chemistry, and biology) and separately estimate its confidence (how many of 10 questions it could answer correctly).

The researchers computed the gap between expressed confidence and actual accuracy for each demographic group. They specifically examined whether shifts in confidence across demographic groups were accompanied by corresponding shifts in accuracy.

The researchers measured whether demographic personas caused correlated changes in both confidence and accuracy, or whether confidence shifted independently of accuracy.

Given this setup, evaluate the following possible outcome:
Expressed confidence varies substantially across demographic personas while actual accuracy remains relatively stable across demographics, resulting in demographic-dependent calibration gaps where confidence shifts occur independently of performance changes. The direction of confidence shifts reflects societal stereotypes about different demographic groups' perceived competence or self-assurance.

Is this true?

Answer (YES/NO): YES